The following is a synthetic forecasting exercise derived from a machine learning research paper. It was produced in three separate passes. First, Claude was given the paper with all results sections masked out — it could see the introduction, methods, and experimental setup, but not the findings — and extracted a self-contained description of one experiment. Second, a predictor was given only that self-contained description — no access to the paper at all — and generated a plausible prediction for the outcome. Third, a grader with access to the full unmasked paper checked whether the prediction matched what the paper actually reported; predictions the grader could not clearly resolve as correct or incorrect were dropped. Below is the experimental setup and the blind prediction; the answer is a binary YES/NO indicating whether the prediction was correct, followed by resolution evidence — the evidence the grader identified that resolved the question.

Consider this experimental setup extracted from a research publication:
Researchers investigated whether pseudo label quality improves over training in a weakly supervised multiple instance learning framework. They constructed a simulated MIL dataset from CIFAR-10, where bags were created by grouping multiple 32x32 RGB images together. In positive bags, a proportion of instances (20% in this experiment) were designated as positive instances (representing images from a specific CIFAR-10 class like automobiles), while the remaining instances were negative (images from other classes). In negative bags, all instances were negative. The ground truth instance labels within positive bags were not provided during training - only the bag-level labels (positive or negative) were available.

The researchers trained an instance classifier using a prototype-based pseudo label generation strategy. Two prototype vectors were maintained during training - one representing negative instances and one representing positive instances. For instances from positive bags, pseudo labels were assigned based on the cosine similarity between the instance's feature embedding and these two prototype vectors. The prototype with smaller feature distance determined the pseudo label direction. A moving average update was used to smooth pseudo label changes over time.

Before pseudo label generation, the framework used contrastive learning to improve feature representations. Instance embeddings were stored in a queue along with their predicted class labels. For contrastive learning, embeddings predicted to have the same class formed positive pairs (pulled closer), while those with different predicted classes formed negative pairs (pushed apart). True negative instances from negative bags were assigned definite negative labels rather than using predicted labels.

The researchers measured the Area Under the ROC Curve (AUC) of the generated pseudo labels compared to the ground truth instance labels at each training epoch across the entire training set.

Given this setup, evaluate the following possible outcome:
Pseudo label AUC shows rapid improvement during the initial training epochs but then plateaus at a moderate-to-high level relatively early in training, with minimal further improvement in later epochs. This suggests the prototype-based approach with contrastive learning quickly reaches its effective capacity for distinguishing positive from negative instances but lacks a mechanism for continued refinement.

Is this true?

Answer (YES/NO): NO